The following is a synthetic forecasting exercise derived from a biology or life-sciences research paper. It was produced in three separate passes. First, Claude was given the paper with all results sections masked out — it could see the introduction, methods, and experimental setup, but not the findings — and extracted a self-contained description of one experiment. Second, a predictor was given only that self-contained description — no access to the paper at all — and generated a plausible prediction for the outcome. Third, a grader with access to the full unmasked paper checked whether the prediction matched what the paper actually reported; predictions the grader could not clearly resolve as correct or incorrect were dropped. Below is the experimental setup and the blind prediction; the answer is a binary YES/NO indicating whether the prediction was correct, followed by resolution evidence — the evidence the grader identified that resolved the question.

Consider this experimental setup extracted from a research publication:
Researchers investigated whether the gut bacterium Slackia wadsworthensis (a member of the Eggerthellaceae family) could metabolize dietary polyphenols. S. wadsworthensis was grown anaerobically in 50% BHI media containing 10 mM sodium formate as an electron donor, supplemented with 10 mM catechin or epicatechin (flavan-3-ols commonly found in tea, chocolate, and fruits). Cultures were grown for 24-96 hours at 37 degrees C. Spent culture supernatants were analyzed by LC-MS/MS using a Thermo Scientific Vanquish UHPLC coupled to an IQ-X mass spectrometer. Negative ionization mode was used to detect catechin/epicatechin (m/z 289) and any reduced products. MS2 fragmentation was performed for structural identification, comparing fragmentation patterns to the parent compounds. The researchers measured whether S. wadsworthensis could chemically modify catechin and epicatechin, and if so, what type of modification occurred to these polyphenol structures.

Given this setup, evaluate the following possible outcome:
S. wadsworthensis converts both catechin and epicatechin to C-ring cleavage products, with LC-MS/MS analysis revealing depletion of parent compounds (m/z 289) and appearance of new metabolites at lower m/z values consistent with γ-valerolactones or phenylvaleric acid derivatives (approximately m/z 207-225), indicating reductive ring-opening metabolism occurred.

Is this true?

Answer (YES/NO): NO